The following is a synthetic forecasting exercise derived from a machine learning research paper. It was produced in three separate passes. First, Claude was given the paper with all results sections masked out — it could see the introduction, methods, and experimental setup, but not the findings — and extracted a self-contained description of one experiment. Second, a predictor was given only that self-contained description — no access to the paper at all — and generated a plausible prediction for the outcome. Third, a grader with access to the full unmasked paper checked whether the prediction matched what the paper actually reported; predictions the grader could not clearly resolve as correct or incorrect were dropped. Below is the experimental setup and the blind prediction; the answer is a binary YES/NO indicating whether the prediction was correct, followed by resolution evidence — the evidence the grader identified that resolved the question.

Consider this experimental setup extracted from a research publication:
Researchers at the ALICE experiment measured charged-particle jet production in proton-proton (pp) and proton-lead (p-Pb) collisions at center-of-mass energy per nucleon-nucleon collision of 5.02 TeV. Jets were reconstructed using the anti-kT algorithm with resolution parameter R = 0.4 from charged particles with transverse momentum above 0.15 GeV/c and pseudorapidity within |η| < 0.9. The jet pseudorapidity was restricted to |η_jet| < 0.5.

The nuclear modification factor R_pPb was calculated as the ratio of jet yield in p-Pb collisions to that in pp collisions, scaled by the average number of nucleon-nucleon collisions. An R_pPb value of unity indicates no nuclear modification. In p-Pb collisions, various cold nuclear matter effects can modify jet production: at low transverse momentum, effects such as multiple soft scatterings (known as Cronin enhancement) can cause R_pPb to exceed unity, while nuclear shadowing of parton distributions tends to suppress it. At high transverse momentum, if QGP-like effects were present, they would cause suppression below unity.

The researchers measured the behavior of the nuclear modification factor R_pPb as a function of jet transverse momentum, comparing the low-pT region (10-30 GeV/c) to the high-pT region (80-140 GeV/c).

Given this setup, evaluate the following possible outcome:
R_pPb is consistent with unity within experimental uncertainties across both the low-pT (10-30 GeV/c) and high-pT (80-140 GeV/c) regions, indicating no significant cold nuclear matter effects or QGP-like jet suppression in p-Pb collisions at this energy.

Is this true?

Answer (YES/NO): YES